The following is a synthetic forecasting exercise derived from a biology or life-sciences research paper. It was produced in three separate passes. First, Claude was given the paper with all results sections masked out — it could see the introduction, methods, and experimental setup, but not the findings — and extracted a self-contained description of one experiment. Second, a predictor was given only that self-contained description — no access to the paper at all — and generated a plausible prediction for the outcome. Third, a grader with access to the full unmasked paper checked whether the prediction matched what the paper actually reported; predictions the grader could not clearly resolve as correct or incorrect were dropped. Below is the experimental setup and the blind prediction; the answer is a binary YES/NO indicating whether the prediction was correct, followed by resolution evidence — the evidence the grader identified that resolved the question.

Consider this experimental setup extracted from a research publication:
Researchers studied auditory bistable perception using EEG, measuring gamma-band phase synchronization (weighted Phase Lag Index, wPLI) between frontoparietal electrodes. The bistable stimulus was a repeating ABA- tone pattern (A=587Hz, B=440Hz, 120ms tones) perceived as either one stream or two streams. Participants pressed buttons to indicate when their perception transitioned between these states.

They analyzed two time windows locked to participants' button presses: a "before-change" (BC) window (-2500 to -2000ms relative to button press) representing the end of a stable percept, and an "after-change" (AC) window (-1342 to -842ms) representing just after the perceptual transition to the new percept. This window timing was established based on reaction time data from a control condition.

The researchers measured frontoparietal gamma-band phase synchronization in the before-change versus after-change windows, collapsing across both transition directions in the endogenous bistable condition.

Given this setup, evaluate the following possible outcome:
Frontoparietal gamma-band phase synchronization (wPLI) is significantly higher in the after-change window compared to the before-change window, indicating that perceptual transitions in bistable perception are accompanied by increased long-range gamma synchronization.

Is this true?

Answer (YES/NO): NO